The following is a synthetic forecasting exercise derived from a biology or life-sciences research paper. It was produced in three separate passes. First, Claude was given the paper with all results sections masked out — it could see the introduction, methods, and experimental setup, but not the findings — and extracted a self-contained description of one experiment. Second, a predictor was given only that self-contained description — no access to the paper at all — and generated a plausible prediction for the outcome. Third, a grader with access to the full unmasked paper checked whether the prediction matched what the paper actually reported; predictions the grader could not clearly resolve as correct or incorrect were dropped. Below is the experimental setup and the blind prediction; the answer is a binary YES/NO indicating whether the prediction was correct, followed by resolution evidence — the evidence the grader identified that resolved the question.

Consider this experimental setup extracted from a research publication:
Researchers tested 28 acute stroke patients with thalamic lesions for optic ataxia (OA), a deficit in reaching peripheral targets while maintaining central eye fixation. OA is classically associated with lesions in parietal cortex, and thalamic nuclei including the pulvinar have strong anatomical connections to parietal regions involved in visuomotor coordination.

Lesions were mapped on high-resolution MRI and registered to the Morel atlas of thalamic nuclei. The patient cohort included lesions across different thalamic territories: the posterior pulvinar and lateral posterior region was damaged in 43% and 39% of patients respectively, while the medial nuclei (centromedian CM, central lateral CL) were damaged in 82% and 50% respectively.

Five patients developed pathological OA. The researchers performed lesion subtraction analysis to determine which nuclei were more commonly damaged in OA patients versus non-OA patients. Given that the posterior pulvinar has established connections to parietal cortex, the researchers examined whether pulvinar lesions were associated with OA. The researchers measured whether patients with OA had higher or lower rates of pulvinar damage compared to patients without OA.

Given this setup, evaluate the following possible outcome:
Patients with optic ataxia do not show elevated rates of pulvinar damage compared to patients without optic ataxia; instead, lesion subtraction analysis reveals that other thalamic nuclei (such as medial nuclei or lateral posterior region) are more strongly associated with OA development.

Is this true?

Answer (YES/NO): NO